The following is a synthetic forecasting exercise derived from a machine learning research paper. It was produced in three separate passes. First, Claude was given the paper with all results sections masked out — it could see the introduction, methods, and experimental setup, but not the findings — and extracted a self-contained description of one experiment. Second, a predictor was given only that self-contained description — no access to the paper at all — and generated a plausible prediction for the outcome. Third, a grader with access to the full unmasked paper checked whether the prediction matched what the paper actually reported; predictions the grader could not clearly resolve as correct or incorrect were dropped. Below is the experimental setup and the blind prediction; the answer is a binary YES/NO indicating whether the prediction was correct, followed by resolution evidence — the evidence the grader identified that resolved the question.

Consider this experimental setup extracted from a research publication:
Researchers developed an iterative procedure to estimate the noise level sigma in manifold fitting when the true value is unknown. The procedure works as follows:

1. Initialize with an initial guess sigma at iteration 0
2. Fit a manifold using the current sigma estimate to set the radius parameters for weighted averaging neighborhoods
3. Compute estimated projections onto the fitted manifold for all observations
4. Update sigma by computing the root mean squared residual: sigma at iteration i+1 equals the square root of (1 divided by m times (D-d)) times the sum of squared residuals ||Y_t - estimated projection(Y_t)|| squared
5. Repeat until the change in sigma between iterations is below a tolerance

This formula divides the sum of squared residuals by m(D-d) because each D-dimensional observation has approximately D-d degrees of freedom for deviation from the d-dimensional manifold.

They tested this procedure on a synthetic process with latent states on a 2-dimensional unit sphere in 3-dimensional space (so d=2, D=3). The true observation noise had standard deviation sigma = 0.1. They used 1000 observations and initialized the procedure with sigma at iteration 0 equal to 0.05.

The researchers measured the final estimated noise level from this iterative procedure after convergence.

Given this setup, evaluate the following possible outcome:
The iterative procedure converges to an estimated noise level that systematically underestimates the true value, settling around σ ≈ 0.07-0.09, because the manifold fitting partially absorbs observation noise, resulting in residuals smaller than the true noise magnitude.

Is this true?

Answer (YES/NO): NO